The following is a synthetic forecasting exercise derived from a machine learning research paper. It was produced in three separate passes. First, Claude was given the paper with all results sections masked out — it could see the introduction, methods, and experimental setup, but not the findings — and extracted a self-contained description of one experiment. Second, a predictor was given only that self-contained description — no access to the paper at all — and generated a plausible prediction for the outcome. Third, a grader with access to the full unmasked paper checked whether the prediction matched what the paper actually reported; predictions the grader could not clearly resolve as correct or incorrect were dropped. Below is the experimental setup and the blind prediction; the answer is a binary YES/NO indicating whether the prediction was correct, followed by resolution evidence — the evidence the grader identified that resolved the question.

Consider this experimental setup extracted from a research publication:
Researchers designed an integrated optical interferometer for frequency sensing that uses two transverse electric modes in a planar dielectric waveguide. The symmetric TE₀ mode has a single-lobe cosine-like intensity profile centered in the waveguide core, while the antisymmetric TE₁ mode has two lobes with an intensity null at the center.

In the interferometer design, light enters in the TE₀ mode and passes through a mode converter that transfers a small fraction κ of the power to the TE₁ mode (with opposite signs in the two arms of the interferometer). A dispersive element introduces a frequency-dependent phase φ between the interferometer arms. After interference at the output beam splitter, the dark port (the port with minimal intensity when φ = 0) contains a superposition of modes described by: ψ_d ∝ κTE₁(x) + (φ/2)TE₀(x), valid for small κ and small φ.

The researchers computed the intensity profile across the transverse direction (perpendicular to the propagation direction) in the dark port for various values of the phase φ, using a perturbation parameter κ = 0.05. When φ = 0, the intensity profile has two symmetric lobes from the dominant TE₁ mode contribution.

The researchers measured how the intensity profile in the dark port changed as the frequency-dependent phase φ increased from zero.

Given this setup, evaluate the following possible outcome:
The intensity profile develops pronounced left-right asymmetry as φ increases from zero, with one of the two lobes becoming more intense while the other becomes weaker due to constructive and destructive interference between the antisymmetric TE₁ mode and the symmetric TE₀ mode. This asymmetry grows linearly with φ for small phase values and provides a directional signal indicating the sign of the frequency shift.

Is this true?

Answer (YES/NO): YES